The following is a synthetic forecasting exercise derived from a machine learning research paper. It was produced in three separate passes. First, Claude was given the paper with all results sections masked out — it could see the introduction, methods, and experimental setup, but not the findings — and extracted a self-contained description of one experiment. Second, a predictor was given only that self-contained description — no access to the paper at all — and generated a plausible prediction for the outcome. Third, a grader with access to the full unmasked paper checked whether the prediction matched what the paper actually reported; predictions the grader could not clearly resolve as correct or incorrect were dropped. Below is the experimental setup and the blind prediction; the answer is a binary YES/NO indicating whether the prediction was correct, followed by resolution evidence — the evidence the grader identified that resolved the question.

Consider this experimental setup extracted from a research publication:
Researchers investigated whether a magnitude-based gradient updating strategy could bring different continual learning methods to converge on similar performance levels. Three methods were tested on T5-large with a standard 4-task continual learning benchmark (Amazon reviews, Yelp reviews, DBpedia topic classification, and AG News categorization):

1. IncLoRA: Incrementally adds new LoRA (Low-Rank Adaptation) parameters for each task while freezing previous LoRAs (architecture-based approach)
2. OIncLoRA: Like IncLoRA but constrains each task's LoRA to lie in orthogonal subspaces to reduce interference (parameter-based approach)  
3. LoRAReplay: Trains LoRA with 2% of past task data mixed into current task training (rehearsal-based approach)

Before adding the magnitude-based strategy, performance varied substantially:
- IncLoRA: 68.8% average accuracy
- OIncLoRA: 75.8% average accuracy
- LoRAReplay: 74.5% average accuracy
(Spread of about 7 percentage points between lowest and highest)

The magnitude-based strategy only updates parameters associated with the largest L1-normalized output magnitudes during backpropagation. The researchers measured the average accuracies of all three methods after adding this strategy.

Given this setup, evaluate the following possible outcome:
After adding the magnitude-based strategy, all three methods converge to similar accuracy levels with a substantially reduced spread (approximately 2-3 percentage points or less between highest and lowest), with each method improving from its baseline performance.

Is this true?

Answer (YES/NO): YES